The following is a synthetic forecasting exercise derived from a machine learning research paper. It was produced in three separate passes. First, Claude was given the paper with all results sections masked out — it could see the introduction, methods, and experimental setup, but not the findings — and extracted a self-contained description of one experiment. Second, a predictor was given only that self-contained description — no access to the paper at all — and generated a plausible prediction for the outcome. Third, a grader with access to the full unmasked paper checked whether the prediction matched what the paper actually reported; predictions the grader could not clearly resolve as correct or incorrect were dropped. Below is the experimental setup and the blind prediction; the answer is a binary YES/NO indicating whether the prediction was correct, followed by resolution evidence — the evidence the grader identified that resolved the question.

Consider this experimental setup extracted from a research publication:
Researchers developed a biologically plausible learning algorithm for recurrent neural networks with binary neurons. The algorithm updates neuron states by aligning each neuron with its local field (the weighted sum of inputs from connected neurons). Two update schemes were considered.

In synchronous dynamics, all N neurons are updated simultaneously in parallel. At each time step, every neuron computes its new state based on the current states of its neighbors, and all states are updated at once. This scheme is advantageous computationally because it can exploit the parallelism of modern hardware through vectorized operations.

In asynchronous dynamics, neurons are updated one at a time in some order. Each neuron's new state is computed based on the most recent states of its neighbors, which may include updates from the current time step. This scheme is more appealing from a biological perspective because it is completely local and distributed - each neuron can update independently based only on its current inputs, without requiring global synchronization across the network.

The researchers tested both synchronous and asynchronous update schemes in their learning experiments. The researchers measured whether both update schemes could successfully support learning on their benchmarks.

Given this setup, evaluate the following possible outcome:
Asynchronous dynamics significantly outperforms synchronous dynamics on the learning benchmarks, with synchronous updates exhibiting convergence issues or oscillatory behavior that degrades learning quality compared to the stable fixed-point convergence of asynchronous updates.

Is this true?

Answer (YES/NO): NO